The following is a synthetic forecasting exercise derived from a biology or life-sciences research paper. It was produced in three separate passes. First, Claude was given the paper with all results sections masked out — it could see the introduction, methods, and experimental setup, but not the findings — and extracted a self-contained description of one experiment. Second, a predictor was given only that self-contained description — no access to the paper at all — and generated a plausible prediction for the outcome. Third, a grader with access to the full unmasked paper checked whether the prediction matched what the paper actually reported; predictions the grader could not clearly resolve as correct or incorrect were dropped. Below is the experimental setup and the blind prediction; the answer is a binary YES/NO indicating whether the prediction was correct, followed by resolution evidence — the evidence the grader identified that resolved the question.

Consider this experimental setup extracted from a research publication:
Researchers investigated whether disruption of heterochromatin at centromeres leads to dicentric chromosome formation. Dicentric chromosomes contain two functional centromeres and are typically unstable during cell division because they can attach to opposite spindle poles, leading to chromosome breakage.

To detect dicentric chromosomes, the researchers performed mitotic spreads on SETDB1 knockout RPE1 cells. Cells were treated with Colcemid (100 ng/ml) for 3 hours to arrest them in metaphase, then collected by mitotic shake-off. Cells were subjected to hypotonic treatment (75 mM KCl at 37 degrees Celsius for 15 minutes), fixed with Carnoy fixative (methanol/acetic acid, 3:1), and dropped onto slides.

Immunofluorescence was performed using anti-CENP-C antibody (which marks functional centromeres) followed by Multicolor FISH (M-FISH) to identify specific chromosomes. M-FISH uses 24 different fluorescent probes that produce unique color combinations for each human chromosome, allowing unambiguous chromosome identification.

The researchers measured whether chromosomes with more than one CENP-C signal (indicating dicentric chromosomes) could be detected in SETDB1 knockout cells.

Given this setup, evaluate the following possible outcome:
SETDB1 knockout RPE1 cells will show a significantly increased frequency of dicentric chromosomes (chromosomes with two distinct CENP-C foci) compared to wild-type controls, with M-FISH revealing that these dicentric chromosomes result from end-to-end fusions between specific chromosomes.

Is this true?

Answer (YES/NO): NO